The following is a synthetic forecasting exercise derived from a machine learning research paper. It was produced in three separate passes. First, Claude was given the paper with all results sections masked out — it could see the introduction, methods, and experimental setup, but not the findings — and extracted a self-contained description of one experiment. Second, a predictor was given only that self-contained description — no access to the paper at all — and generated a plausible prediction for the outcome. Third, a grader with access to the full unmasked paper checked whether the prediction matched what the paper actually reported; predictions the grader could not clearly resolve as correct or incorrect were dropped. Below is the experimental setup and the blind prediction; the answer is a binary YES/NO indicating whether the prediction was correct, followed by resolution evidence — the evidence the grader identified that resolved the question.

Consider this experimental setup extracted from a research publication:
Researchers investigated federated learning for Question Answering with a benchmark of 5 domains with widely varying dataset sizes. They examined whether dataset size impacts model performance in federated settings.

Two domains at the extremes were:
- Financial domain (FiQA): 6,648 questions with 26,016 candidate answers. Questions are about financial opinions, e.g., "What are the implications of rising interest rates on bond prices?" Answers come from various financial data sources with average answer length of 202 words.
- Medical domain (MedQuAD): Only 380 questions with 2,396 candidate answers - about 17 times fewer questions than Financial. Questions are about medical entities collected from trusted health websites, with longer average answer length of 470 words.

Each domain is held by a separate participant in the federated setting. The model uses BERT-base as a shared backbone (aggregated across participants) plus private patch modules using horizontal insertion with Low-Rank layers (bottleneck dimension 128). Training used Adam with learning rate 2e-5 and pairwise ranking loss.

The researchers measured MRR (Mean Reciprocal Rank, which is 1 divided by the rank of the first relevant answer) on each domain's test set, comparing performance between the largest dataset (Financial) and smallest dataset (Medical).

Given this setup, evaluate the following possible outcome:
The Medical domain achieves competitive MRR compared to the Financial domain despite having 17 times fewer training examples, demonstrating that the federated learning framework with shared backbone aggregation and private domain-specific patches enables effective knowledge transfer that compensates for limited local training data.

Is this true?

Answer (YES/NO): YES